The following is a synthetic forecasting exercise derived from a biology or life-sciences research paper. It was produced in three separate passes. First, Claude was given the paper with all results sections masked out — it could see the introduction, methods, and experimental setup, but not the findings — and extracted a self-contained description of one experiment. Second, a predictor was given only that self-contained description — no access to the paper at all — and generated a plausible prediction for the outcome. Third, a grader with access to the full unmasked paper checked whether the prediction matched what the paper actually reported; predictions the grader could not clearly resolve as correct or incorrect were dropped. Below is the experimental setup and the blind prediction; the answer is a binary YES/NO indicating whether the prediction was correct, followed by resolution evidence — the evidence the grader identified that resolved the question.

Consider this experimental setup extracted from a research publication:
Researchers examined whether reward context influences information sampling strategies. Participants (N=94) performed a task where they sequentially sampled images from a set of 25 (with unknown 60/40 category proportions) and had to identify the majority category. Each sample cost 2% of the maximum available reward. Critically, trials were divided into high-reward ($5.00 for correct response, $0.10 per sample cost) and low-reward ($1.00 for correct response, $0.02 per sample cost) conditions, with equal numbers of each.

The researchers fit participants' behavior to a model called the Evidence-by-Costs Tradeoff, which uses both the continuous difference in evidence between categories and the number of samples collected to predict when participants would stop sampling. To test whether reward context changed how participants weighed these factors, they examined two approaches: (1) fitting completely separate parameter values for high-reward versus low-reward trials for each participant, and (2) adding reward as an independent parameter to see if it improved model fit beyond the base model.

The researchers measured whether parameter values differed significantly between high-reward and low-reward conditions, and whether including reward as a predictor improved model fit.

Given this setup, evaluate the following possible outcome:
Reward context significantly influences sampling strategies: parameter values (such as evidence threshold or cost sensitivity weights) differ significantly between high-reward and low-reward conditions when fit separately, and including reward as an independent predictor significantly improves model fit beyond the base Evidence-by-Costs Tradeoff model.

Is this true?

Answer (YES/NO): NO